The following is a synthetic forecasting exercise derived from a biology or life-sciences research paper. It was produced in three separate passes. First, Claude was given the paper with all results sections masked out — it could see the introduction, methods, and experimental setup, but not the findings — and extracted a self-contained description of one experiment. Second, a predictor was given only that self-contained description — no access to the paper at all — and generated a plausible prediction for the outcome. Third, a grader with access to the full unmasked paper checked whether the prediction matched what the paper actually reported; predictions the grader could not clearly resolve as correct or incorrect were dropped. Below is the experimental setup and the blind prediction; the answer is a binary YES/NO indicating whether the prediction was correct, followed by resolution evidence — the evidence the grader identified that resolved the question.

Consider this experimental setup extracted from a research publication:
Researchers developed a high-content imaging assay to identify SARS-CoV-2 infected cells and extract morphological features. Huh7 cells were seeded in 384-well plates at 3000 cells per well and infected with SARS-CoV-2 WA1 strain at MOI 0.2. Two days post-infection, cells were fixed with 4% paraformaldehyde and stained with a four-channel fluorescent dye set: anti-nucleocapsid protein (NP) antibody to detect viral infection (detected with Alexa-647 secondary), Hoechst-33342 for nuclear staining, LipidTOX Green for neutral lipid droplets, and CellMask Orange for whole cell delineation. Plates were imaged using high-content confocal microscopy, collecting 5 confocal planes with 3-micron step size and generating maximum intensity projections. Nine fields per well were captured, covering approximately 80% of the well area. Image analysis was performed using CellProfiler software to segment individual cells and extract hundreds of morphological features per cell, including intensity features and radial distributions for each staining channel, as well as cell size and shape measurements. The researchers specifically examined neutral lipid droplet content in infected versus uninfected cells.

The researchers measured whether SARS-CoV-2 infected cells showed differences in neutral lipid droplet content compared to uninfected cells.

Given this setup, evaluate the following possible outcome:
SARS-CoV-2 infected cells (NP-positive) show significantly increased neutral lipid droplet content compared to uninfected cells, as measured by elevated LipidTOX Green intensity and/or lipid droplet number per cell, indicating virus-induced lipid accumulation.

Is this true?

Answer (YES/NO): YES